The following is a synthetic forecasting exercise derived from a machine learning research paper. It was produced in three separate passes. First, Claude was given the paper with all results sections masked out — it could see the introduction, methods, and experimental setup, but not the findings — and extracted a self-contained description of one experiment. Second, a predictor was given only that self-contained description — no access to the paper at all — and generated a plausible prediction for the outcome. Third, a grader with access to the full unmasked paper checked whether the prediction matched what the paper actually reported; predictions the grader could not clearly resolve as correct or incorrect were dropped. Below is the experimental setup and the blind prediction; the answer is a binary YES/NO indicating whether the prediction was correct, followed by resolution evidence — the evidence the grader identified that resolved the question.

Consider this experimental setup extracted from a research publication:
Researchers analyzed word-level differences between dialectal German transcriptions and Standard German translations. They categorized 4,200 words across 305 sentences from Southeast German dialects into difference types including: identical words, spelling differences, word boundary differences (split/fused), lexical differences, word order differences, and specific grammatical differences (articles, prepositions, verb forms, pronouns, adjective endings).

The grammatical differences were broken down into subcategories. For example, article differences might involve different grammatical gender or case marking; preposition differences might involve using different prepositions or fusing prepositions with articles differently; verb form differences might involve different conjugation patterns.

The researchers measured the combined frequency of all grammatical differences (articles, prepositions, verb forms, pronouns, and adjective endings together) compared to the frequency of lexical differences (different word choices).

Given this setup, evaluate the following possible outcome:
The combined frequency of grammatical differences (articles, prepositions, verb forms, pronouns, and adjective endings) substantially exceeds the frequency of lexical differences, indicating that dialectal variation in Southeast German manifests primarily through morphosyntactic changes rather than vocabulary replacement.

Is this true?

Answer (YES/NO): YES